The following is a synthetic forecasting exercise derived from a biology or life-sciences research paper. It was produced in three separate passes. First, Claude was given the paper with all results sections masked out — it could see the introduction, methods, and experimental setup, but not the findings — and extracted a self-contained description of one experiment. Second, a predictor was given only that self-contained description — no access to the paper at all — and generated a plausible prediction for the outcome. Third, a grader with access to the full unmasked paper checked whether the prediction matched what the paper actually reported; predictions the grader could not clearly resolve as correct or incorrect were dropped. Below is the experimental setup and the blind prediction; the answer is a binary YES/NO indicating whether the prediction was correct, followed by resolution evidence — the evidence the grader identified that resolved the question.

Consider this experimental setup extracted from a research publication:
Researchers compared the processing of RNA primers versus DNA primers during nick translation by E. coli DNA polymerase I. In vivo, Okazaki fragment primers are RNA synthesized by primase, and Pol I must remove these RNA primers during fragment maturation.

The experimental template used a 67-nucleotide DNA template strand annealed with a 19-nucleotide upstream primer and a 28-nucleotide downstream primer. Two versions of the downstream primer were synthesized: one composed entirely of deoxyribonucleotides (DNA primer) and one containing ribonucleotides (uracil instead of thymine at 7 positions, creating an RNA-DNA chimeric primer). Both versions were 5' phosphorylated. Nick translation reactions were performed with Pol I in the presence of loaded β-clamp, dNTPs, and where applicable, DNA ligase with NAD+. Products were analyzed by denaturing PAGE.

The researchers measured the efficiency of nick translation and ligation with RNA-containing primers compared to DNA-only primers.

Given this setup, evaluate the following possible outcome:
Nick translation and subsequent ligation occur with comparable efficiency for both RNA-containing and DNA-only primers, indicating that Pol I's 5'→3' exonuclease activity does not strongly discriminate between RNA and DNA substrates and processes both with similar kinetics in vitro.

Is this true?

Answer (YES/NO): NO